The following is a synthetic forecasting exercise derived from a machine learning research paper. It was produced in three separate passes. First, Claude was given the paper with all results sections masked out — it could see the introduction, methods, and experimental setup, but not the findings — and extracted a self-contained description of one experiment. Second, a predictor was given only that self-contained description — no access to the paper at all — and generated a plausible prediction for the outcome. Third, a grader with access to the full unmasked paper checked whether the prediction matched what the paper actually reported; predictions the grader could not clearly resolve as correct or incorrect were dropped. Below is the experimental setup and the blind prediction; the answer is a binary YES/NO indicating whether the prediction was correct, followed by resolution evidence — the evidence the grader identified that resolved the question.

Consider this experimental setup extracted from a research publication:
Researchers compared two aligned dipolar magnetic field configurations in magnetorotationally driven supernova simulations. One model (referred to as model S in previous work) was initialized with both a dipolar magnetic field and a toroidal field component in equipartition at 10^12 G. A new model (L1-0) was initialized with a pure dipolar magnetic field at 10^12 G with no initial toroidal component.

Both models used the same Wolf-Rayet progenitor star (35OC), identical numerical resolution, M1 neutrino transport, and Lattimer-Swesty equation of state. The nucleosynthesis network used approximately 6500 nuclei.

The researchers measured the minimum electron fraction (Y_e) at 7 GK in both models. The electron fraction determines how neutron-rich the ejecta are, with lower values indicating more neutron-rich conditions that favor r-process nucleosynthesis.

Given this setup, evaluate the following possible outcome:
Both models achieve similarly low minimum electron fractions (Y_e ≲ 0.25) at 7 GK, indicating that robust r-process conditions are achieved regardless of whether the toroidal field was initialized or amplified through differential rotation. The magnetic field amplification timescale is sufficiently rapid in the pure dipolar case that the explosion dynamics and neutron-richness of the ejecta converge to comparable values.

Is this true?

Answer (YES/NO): NO